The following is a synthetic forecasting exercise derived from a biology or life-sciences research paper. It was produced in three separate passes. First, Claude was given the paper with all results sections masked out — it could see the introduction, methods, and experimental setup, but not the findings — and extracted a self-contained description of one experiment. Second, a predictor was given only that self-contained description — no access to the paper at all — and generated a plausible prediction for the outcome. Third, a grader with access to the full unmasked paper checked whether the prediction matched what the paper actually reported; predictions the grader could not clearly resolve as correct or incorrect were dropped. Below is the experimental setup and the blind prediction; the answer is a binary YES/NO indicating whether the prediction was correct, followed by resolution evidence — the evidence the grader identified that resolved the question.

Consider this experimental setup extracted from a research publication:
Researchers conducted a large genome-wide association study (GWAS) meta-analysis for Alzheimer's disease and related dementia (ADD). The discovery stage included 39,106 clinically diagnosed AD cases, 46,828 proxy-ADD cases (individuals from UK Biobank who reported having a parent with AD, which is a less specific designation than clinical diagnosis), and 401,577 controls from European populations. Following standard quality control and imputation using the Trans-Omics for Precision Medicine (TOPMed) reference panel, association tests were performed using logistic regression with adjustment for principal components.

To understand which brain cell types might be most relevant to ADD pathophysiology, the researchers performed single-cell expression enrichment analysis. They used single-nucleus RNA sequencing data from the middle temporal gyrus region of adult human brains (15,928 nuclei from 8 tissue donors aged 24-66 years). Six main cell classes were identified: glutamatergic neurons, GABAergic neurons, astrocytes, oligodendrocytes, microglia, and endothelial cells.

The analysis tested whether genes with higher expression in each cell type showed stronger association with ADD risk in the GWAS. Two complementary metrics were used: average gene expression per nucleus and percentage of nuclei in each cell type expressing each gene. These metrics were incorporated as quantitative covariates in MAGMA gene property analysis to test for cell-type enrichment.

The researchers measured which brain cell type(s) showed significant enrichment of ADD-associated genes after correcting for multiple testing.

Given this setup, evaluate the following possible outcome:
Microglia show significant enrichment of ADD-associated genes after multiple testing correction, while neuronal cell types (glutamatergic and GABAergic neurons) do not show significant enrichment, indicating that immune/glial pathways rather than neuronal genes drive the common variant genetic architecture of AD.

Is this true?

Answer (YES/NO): YES